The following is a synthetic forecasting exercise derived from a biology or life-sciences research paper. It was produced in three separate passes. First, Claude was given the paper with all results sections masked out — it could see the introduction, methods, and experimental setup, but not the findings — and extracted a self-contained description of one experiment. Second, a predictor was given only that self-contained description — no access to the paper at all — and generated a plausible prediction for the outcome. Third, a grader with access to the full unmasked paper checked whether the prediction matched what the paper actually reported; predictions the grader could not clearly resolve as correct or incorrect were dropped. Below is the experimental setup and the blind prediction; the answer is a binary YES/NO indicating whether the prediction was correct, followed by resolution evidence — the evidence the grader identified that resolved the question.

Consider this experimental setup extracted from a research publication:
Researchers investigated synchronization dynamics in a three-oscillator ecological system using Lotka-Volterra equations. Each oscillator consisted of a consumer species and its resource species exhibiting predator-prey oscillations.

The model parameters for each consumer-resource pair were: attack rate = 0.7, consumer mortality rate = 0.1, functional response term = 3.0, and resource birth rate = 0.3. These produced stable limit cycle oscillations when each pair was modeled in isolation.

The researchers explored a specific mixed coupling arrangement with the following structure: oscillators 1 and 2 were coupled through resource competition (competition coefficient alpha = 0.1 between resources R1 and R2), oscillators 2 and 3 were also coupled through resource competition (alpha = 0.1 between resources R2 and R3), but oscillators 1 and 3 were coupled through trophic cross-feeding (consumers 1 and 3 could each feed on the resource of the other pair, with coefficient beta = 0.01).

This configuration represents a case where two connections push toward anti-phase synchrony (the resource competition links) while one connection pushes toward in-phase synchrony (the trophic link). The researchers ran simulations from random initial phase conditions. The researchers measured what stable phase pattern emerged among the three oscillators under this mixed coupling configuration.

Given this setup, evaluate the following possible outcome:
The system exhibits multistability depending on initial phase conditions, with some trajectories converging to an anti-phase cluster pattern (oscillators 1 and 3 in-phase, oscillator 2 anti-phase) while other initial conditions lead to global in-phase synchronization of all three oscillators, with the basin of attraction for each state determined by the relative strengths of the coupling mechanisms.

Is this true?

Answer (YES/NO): NO